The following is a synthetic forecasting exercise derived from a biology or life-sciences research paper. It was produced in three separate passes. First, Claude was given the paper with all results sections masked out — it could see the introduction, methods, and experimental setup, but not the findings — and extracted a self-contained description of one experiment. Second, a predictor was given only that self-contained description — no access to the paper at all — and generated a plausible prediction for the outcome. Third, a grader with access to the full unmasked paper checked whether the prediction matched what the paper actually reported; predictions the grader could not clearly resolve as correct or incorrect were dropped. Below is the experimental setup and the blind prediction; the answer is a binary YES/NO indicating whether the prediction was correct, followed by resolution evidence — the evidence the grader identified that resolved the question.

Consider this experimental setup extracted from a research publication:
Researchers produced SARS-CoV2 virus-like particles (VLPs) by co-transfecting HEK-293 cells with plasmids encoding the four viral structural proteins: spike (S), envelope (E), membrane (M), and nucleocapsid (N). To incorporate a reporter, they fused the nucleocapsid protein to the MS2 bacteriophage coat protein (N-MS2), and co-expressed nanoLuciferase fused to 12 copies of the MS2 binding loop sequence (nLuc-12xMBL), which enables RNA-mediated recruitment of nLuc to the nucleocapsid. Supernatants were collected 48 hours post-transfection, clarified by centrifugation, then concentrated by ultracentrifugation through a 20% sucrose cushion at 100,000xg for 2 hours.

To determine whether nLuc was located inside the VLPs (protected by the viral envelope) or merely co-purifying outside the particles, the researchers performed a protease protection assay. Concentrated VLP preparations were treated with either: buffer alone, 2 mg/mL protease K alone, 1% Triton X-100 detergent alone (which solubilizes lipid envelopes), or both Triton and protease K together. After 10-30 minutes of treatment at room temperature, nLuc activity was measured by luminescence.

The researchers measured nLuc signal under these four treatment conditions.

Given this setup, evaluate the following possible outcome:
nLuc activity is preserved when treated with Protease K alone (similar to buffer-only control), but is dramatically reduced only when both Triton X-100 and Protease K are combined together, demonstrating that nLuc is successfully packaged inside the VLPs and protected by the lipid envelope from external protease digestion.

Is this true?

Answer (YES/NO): YES